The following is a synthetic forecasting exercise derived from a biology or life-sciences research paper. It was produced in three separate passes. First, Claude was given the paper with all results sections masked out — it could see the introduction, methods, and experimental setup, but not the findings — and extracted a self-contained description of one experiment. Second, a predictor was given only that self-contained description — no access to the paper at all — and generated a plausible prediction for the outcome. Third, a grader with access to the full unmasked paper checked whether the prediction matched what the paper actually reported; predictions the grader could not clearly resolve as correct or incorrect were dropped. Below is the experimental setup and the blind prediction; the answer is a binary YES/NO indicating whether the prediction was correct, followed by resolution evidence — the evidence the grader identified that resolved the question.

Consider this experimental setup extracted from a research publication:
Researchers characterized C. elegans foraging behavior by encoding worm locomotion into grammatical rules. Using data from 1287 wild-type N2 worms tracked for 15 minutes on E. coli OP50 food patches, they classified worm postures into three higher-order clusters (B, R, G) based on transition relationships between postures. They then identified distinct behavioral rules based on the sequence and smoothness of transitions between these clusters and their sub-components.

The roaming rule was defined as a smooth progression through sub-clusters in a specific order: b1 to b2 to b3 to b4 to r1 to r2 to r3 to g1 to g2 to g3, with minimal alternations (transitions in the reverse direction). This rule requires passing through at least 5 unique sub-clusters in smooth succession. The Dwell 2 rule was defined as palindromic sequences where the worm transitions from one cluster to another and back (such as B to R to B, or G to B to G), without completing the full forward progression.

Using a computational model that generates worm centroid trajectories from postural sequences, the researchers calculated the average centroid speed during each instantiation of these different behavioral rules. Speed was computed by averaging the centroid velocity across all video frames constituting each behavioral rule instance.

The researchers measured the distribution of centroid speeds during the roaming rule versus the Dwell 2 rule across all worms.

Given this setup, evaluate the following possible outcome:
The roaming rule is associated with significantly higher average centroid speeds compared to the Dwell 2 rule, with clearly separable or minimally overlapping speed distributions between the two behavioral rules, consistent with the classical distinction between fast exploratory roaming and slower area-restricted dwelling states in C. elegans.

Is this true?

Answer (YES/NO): YES